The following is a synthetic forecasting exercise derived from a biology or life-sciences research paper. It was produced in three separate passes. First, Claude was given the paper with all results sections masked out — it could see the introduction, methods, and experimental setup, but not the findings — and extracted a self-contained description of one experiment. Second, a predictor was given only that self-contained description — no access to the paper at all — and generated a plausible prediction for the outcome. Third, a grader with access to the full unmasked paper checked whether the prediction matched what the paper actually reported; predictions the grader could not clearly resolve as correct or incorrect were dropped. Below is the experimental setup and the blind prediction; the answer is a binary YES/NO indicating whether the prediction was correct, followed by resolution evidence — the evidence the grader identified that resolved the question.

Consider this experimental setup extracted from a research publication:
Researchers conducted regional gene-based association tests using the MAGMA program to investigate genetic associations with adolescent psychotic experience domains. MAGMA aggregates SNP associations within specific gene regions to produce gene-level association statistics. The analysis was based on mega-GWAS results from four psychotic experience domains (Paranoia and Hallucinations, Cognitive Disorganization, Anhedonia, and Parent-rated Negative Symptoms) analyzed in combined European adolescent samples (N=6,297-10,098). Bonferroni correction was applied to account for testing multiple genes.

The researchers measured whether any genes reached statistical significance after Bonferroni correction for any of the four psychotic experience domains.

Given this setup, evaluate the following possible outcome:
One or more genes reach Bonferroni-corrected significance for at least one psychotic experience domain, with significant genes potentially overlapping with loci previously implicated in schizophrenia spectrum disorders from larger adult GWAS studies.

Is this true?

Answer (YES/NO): NO